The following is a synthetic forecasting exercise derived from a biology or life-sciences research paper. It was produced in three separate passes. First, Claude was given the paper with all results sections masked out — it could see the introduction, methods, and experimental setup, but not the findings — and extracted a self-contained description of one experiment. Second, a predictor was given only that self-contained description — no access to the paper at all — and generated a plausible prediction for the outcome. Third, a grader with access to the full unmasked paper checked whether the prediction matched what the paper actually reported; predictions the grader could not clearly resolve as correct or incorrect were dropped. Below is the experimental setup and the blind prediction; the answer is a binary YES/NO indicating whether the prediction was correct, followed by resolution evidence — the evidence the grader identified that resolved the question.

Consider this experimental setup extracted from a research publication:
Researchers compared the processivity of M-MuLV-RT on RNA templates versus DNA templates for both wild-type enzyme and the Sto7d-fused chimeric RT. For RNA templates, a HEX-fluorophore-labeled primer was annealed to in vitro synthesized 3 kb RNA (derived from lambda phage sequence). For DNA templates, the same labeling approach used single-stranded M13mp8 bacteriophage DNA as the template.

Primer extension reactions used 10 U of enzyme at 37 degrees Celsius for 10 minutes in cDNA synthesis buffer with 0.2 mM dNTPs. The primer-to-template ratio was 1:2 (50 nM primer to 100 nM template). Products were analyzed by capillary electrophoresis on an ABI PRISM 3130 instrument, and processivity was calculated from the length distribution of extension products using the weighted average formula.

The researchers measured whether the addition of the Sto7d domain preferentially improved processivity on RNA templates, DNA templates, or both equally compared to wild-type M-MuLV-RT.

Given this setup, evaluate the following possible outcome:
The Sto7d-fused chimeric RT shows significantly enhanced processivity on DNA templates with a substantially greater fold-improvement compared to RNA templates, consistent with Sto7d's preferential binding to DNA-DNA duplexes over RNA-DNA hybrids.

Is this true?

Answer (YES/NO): NO